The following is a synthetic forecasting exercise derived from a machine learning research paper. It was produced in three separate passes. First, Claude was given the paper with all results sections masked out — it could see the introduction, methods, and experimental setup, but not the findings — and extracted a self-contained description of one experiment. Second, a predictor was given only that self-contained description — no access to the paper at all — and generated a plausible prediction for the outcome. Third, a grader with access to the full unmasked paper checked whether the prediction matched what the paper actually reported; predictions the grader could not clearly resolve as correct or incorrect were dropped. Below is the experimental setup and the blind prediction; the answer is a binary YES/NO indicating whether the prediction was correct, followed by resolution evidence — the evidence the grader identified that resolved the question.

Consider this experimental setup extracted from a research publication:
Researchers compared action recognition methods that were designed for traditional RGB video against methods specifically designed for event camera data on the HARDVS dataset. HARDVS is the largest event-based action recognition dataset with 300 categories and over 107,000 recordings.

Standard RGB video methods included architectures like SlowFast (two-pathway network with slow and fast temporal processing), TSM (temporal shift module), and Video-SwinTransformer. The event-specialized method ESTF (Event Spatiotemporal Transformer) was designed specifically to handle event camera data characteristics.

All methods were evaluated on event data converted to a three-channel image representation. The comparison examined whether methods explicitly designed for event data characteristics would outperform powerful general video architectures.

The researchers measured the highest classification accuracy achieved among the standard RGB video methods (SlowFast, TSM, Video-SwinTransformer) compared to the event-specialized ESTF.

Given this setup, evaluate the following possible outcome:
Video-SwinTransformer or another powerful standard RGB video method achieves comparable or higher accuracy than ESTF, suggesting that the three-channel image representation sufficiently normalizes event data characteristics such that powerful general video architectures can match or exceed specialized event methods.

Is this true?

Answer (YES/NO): YES